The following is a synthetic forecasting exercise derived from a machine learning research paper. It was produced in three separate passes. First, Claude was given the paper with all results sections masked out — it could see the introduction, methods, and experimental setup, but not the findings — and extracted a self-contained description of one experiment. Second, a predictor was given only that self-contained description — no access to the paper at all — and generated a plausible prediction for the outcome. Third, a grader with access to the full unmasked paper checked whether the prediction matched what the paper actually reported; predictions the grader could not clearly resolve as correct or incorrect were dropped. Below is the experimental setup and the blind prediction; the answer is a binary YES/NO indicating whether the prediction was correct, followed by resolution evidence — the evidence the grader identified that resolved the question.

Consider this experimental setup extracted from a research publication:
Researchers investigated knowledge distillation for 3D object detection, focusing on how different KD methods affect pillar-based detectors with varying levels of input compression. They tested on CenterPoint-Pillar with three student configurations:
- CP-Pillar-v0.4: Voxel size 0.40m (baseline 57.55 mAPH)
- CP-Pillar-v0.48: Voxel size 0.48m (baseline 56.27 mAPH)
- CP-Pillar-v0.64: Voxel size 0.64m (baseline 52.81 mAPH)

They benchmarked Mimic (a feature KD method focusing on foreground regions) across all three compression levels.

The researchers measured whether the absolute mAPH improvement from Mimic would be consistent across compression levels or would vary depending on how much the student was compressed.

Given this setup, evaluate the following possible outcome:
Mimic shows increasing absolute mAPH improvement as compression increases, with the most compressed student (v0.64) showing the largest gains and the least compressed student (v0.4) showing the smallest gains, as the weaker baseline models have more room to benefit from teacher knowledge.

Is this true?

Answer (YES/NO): NO